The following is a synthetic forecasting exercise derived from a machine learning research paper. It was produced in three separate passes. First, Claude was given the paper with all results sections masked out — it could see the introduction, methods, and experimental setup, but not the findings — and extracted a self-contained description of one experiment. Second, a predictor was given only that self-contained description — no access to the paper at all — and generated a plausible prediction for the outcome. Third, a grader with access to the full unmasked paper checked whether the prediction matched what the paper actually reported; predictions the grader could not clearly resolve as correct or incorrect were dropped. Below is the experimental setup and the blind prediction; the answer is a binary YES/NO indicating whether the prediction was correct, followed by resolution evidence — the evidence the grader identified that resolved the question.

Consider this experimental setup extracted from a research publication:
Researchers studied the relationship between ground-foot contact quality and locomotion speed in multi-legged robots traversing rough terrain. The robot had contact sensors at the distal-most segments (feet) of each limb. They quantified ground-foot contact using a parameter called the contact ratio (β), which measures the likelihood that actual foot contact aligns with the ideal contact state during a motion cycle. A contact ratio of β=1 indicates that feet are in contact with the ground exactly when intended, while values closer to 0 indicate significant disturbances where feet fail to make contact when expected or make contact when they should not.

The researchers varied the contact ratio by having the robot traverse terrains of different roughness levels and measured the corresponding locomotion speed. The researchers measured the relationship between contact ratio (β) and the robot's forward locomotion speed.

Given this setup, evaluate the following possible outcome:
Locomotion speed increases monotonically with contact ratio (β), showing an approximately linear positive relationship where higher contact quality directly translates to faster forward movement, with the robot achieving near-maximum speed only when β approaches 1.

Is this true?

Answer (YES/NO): YES